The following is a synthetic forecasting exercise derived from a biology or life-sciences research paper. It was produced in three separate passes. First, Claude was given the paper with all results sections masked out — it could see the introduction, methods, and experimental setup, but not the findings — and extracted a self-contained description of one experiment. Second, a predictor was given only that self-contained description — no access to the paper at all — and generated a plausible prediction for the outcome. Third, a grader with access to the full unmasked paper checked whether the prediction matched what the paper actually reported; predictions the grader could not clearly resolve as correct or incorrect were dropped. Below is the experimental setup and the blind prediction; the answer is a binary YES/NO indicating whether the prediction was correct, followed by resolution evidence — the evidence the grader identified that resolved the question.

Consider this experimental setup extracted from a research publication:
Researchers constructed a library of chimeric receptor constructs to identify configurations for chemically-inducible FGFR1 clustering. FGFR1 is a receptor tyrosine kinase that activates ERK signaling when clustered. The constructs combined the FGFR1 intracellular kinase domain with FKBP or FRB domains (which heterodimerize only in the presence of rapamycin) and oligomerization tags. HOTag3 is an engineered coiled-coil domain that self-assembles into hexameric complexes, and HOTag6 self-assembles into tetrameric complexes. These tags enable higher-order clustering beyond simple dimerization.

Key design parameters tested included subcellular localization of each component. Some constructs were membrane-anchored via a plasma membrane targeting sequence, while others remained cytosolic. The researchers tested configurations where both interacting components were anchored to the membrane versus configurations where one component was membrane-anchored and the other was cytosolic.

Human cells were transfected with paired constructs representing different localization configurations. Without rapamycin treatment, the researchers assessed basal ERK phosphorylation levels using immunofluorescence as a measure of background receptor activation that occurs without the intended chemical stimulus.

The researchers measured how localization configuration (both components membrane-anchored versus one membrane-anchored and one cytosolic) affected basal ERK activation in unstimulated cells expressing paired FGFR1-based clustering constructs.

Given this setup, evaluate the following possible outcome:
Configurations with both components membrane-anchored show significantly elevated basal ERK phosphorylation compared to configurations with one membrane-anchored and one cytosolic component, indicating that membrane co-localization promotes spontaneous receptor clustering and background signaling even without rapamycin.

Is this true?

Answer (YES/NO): NO